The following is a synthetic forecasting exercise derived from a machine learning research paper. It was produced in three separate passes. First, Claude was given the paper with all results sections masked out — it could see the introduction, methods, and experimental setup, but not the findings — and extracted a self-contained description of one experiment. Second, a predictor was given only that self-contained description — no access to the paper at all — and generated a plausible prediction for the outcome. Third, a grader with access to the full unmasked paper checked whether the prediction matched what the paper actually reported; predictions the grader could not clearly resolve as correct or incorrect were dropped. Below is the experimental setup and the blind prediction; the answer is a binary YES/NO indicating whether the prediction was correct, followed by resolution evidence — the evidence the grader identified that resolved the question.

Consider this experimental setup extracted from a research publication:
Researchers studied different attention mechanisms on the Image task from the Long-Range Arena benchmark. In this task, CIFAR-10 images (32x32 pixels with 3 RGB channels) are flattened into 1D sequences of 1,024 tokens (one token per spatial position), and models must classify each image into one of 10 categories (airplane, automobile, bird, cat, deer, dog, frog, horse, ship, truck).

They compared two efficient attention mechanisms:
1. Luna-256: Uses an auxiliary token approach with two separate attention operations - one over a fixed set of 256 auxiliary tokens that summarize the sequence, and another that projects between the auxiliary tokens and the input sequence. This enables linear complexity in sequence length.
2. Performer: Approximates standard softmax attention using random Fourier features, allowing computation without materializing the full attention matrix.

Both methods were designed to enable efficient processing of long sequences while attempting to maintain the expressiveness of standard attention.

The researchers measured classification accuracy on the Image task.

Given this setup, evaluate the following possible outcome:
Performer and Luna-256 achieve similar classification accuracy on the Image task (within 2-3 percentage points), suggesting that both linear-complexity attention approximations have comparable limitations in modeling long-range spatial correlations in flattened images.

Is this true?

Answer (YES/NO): NO